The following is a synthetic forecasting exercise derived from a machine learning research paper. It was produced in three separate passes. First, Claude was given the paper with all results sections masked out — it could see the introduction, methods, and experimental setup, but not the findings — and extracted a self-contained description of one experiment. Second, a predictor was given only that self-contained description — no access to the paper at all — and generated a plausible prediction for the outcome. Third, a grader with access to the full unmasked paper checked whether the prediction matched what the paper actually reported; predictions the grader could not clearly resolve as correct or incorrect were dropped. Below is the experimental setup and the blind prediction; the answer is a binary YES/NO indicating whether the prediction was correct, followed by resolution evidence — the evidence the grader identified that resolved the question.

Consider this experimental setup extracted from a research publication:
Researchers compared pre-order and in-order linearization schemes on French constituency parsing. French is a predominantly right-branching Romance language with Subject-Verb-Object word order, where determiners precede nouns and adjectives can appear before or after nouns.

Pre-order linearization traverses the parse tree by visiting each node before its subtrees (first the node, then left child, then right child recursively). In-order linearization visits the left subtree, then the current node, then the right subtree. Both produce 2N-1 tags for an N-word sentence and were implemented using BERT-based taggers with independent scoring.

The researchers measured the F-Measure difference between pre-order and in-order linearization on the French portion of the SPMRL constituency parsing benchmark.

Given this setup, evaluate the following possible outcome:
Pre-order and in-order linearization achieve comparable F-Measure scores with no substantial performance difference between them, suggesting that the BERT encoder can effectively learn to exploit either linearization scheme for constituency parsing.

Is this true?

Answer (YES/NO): YES